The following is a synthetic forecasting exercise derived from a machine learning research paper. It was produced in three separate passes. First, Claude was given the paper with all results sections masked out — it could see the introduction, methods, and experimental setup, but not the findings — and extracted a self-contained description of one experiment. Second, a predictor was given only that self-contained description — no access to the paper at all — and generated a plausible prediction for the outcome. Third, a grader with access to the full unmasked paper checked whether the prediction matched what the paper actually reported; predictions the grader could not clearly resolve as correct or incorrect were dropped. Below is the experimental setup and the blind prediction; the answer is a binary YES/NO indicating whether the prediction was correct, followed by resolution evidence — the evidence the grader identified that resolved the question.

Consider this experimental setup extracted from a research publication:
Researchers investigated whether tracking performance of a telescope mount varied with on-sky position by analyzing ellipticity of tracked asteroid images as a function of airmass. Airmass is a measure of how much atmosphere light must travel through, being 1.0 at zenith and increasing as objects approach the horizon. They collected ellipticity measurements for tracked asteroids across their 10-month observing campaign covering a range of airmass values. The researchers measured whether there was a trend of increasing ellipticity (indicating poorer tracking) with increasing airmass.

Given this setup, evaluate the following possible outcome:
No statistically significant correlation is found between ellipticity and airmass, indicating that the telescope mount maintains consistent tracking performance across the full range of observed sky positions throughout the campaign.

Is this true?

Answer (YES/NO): YES